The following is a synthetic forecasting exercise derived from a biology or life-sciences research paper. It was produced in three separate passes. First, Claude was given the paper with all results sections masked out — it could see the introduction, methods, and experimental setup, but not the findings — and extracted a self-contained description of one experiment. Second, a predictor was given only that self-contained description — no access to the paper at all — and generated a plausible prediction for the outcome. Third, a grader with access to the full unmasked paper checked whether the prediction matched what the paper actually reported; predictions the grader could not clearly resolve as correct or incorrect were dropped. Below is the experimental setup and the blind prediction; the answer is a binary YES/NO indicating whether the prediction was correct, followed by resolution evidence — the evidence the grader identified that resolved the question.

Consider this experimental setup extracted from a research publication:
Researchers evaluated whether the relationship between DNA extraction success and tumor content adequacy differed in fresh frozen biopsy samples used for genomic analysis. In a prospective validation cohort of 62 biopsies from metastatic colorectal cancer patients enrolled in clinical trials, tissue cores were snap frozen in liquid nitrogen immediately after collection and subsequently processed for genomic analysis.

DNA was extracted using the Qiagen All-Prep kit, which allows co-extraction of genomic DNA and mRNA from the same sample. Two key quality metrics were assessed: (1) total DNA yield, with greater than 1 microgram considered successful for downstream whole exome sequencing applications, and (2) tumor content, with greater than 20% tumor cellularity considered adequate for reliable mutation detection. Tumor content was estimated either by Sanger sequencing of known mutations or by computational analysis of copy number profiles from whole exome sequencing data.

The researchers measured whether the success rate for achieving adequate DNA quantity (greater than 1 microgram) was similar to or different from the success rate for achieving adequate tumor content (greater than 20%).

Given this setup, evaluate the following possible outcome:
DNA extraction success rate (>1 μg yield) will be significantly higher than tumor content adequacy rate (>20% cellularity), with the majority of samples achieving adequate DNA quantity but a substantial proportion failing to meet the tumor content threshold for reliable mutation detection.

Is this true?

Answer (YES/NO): YES